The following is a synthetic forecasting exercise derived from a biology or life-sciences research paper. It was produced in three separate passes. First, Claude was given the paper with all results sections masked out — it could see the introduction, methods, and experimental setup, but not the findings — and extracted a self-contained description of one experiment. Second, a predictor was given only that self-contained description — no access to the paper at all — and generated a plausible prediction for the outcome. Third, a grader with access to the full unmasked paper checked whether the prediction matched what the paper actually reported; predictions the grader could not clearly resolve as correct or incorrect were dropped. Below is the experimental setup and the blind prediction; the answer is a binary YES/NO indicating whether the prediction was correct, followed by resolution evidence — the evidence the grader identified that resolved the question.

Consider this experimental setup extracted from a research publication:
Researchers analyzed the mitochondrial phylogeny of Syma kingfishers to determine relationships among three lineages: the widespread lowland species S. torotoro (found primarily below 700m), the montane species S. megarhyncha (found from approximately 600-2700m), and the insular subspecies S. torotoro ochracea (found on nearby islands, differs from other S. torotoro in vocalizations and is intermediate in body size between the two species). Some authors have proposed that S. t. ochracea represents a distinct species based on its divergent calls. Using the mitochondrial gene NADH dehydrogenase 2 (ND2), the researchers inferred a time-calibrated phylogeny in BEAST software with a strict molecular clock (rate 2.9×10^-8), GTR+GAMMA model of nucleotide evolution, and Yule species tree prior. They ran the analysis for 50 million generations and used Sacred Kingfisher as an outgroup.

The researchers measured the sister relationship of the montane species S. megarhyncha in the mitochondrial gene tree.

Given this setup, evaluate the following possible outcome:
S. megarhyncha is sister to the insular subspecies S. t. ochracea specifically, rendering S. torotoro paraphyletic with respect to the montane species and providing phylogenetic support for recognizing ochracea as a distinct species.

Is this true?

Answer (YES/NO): YES